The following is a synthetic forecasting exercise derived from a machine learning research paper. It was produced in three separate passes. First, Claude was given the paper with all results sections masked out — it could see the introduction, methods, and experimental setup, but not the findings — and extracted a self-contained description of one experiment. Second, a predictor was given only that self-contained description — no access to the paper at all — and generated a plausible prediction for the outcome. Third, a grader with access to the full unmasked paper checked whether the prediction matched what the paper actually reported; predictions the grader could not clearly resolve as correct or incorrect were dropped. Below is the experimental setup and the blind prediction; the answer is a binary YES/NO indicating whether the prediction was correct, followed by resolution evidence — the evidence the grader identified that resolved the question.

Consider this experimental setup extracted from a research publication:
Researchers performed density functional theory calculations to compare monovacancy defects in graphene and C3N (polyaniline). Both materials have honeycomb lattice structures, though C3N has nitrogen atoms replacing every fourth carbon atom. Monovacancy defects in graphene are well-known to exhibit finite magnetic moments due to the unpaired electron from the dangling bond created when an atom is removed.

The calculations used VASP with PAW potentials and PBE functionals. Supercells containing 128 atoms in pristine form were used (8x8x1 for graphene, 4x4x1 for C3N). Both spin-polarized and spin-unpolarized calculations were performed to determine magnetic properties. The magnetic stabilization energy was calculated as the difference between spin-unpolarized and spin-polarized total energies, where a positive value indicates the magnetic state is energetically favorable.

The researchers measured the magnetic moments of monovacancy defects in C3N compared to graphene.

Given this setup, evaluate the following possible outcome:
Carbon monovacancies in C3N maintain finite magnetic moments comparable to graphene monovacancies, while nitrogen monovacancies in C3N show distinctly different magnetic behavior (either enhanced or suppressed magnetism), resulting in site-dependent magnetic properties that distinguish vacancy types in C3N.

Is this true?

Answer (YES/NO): YES